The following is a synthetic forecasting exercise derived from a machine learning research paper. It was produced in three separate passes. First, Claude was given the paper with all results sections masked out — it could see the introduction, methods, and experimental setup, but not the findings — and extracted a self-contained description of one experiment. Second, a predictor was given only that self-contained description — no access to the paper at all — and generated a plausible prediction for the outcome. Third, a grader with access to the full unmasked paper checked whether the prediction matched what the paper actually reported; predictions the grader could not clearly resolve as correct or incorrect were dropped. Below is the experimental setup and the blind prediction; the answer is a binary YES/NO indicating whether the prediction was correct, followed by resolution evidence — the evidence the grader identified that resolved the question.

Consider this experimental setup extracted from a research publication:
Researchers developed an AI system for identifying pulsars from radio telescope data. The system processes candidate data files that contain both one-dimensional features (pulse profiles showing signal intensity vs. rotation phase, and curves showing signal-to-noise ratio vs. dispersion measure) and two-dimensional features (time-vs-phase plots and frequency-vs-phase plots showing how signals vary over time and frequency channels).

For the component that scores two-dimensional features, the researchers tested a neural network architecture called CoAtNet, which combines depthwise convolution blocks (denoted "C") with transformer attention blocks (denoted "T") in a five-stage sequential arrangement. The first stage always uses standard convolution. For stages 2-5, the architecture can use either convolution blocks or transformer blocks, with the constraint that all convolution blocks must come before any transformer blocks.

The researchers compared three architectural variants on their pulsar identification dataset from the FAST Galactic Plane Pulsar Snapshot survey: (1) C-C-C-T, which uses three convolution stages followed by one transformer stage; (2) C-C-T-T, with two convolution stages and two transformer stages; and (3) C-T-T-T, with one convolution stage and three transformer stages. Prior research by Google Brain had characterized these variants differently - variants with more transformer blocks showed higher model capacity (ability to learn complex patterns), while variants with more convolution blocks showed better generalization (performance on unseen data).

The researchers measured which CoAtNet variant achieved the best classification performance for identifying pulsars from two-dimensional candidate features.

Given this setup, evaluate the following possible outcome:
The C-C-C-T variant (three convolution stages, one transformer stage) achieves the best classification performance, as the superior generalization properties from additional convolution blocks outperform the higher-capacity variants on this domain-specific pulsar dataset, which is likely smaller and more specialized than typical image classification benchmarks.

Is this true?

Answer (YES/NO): YES